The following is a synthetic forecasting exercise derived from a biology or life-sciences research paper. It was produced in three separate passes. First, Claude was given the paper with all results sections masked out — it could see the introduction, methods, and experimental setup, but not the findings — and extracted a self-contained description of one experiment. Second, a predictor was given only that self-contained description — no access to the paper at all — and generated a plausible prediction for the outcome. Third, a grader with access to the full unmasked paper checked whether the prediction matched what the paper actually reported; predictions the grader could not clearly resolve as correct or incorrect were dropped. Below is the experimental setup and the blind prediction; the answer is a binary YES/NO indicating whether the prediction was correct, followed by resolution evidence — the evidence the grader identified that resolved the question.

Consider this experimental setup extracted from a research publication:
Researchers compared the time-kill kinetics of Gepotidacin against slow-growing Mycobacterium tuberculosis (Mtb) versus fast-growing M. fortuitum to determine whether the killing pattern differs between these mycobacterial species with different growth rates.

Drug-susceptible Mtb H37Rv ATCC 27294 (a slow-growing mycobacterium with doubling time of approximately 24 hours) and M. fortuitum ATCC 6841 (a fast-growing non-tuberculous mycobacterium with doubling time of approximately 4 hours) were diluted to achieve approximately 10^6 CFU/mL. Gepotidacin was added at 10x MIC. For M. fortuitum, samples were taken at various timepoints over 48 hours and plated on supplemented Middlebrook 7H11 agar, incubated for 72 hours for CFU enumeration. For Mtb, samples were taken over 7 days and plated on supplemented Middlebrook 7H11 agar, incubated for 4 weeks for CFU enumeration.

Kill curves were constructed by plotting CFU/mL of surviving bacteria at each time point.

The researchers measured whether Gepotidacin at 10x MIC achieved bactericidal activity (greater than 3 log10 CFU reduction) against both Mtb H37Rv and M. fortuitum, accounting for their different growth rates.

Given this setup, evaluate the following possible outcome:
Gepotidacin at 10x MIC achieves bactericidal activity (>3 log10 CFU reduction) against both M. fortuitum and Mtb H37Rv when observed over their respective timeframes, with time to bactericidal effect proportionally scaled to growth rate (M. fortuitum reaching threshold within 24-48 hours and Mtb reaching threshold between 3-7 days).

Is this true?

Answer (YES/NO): YES